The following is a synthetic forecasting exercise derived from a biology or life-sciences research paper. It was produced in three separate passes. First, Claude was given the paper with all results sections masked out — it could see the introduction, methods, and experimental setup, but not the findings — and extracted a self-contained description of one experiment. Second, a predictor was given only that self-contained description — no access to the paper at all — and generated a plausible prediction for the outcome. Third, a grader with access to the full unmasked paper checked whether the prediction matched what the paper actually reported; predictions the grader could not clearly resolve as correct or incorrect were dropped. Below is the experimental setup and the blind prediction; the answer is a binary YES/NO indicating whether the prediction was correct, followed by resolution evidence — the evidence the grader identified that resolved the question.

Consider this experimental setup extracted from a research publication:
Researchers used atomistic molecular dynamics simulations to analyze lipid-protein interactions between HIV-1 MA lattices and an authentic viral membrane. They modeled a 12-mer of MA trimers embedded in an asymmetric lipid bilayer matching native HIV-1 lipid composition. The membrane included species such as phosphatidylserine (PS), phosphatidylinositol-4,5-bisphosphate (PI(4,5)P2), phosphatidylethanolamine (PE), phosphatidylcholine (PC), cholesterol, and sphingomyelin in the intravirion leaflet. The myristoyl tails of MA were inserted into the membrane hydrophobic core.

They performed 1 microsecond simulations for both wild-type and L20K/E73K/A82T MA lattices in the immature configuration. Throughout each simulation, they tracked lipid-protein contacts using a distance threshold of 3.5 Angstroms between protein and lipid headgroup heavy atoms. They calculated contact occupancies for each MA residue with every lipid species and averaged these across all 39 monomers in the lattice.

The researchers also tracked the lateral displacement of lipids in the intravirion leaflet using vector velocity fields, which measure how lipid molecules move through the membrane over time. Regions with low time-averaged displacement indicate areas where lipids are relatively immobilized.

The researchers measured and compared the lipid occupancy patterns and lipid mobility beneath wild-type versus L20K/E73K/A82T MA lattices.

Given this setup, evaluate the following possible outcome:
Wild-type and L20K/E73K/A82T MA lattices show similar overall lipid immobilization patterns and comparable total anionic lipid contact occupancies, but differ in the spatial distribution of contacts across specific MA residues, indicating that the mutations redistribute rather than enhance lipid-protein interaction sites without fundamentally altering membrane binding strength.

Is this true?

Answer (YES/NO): NO